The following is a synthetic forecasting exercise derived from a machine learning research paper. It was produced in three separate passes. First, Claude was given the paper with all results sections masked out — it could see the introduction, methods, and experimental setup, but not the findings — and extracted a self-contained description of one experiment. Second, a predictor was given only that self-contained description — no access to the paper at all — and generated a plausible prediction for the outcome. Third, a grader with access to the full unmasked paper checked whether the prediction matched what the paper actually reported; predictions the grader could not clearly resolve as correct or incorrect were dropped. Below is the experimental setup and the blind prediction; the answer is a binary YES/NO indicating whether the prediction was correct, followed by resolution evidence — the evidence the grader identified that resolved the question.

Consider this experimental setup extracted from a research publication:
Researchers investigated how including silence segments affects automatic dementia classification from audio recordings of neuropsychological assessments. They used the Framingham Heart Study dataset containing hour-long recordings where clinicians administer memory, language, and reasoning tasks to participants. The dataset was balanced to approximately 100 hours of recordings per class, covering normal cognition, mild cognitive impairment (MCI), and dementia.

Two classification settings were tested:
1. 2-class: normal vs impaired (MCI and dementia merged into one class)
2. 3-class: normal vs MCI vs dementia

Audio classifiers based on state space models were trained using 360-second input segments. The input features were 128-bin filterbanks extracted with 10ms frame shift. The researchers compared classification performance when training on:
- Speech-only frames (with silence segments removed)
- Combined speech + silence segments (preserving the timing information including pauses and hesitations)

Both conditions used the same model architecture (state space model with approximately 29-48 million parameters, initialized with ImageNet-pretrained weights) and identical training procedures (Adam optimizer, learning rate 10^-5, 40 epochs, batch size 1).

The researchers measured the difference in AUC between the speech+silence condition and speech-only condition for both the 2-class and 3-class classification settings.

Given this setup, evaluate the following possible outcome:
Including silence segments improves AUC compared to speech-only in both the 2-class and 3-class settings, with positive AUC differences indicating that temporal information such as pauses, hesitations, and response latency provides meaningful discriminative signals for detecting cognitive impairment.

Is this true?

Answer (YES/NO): YES